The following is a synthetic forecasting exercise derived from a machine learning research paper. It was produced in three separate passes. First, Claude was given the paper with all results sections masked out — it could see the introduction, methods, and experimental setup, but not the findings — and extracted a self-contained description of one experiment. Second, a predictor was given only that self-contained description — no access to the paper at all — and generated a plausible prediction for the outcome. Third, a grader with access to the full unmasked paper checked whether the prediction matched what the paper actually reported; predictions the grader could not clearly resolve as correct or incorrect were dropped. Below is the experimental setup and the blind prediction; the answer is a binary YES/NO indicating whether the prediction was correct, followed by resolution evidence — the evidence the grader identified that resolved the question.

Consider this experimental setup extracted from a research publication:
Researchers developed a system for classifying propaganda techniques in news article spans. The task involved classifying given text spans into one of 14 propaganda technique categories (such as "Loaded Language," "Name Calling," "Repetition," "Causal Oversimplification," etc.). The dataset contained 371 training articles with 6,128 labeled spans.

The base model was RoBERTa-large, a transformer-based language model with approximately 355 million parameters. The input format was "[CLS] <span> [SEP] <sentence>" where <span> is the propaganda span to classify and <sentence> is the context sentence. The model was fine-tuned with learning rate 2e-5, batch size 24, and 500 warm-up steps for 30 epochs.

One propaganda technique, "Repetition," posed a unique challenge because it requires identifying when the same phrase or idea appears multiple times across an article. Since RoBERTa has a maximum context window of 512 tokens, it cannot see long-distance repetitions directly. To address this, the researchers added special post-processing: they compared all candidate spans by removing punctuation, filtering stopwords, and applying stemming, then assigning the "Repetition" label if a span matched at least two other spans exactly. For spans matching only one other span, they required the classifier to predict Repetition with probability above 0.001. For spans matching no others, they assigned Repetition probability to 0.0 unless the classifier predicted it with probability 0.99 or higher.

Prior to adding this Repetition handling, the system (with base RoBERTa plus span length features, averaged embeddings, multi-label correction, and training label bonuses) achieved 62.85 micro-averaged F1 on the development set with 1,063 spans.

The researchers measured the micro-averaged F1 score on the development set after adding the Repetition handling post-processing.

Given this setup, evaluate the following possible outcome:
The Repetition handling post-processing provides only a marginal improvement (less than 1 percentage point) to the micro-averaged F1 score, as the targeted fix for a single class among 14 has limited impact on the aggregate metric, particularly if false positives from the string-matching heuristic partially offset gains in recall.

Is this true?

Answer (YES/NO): NO